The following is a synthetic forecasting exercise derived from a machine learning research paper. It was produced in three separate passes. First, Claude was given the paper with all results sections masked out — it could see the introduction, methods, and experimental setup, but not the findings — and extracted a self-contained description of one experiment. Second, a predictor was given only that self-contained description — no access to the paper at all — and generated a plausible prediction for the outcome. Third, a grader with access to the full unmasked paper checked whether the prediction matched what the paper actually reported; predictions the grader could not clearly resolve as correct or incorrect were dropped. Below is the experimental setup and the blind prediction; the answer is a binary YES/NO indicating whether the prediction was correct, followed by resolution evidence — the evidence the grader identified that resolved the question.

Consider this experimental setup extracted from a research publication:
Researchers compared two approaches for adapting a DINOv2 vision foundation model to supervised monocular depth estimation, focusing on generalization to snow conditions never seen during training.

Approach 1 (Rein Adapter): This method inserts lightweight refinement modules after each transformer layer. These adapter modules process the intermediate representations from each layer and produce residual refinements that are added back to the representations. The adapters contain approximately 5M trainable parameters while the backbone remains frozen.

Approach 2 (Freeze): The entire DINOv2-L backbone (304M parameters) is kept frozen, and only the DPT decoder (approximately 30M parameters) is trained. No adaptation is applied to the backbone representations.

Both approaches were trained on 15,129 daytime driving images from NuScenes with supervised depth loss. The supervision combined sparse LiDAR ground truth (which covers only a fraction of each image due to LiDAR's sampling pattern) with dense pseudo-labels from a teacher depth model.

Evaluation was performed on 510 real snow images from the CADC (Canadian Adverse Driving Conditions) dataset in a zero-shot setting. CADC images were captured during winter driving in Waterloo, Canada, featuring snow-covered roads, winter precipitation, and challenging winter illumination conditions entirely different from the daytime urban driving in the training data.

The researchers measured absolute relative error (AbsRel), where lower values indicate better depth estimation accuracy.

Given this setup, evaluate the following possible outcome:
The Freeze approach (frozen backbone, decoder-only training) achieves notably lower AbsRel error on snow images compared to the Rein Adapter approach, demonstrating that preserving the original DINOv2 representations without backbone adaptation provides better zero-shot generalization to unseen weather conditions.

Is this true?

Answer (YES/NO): YES